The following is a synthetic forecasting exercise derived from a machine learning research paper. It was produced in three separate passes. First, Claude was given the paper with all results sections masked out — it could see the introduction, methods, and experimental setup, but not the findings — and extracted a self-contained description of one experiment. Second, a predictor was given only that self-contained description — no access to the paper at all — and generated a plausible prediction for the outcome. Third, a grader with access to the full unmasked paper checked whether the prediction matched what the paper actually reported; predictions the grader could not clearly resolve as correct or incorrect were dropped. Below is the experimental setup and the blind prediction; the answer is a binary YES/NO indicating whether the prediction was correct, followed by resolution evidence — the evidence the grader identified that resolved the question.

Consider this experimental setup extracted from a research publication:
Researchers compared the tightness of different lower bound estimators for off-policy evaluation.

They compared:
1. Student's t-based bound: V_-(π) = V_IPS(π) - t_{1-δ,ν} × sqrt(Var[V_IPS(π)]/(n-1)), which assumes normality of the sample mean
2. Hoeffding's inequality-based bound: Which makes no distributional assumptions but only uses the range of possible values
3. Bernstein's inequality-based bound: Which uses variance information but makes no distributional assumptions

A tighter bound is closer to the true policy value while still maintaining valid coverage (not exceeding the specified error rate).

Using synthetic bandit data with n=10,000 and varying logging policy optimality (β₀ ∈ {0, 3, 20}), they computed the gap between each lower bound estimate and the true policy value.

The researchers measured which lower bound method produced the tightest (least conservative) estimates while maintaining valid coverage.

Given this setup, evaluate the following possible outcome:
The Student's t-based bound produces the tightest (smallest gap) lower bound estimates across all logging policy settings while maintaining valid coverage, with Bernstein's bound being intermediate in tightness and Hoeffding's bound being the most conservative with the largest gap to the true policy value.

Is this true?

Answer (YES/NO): YES